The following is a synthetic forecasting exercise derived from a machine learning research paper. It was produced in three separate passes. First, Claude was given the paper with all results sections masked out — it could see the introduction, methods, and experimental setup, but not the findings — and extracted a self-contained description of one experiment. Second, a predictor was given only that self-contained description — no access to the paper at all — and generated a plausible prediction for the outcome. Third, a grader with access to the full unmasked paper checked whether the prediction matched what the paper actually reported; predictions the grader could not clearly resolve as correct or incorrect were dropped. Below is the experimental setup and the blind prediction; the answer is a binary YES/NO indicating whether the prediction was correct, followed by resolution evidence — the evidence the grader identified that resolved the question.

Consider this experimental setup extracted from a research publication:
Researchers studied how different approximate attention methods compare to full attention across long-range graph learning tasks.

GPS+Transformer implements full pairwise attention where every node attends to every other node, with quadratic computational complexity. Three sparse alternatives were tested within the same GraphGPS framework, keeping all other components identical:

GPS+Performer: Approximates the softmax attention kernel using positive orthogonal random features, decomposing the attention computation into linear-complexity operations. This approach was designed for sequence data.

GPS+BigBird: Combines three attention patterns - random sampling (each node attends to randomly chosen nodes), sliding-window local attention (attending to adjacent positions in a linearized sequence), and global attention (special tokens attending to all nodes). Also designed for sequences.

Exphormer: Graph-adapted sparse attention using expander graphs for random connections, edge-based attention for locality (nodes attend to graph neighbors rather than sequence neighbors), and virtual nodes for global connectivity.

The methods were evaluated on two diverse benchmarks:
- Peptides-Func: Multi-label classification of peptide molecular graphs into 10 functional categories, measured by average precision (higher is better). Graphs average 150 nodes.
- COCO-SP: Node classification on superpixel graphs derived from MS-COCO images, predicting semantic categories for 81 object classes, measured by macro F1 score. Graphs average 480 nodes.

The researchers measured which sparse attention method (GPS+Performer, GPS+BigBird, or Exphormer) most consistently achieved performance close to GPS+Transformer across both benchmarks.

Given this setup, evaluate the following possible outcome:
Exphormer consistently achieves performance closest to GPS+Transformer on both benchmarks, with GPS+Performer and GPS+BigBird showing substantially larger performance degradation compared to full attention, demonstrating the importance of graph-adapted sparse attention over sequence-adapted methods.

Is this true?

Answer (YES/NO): NO